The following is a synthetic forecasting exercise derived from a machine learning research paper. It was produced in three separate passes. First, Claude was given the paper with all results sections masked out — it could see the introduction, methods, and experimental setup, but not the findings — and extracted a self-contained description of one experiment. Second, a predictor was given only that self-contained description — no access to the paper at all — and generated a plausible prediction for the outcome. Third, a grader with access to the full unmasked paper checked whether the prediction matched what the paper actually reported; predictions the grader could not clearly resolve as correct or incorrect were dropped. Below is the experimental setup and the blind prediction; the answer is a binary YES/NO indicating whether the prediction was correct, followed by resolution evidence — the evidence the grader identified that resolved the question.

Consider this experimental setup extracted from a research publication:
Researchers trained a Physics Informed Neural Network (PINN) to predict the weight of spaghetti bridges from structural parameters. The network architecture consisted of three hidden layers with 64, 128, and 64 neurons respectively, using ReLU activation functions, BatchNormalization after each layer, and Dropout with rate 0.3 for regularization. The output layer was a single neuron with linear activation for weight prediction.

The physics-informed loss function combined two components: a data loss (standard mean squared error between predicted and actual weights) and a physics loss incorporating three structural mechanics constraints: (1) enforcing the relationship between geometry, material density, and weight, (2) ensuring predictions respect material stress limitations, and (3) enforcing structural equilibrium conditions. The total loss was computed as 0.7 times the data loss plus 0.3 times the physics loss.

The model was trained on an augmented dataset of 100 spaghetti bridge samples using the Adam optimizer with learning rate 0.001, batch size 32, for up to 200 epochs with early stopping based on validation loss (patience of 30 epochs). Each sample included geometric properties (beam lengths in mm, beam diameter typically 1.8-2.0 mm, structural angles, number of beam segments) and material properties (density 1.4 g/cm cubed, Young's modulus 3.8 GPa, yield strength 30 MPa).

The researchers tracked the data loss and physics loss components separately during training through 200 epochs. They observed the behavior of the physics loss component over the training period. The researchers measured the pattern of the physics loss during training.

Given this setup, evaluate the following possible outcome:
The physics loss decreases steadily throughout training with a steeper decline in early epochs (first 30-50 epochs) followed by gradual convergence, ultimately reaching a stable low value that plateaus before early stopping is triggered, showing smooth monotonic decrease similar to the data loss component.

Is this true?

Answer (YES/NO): NO